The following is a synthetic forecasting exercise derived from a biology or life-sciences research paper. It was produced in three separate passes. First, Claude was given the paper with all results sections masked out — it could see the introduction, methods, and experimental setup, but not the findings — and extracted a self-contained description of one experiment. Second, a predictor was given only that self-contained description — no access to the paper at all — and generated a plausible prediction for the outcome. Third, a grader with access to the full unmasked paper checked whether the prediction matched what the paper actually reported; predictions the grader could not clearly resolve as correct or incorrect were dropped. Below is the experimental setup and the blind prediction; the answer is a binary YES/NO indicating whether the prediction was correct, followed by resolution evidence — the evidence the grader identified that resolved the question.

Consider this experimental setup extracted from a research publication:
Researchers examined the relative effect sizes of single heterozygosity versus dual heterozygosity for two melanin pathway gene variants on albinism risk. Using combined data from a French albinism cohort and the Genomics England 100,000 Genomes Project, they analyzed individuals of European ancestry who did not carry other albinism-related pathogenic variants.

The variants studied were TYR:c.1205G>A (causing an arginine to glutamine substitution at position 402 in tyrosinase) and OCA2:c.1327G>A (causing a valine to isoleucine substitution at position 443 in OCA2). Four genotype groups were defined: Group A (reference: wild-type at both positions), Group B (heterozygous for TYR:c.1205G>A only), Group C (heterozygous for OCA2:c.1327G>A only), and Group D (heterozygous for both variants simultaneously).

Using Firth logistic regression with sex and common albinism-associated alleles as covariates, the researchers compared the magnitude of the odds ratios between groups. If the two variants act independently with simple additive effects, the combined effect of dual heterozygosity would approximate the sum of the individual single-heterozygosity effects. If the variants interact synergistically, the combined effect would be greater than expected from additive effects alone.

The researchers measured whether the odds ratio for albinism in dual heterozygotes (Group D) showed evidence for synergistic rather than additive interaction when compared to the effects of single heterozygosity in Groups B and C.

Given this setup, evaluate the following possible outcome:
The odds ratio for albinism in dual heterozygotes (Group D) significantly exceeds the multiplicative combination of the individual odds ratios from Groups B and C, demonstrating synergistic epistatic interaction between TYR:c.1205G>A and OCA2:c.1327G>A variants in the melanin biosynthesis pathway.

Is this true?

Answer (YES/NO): YES